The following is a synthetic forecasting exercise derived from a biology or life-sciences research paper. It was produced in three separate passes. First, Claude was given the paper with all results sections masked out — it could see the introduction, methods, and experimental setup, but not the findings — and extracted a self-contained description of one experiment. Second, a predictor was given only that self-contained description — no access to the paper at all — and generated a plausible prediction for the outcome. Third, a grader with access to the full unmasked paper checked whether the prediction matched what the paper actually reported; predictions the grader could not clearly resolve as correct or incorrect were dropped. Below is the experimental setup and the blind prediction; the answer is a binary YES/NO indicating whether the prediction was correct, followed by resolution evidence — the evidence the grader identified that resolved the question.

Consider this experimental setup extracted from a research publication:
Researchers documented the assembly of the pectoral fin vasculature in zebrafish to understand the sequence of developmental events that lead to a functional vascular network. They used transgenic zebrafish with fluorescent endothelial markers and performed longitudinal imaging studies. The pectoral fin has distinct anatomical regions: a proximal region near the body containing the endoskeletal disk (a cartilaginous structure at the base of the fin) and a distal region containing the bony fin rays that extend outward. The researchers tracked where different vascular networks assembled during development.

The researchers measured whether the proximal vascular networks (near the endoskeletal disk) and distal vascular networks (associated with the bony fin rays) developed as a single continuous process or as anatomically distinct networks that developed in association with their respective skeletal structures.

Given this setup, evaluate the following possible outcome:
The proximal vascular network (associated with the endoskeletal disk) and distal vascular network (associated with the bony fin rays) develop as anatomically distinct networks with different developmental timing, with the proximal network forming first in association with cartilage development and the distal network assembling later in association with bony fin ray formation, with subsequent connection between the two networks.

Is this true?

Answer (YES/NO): NO